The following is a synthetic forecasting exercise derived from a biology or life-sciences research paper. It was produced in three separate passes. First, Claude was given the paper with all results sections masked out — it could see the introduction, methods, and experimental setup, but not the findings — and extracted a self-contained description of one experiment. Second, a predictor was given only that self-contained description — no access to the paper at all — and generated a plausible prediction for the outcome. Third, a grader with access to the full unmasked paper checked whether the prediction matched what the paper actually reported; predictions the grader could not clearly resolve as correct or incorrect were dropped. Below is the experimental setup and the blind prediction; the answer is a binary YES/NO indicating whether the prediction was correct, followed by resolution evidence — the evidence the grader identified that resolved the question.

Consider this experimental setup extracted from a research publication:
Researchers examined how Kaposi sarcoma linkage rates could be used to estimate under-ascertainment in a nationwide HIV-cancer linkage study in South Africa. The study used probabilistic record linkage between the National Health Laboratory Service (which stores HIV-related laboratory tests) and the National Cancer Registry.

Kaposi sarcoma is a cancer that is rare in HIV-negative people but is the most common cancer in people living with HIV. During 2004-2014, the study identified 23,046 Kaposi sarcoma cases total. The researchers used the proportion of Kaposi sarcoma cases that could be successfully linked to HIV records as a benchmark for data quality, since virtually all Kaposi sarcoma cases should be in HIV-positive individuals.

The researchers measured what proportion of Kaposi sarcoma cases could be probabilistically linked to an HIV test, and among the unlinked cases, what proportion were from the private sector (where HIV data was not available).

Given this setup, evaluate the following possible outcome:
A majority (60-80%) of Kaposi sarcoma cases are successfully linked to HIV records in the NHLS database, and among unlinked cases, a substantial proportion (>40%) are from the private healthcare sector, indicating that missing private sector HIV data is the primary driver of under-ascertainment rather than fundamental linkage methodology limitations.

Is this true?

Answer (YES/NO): NO